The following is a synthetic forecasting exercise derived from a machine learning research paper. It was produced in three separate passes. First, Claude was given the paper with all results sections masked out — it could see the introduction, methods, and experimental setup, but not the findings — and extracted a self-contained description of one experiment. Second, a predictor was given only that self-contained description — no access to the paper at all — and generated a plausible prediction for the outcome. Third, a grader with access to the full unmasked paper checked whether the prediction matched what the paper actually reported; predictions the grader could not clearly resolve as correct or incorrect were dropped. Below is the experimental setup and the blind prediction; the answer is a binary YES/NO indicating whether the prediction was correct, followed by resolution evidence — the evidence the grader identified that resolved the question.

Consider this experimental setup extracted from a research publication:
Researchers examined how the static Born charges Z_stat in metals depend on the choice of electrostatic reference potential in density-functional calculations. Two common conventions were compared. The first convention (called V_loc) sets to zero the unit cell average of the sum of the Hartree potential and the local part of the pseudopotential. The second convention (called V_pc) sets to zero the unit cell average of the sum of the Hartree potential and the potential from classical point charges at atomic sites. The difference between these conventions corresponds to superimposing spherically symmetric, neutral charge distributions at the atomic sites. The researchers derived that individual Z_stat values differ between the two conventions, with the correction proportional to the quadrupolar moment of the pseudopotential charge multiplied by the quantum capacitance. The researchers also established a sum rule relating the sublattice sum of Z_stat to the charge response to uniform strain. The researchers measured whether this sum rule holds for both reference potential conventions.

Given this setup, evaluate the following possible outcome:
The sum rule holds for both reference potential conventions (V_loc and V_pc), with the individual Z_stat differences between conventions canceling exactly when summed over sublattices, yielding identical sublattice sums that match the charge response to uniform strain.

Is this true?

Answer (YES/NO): NO